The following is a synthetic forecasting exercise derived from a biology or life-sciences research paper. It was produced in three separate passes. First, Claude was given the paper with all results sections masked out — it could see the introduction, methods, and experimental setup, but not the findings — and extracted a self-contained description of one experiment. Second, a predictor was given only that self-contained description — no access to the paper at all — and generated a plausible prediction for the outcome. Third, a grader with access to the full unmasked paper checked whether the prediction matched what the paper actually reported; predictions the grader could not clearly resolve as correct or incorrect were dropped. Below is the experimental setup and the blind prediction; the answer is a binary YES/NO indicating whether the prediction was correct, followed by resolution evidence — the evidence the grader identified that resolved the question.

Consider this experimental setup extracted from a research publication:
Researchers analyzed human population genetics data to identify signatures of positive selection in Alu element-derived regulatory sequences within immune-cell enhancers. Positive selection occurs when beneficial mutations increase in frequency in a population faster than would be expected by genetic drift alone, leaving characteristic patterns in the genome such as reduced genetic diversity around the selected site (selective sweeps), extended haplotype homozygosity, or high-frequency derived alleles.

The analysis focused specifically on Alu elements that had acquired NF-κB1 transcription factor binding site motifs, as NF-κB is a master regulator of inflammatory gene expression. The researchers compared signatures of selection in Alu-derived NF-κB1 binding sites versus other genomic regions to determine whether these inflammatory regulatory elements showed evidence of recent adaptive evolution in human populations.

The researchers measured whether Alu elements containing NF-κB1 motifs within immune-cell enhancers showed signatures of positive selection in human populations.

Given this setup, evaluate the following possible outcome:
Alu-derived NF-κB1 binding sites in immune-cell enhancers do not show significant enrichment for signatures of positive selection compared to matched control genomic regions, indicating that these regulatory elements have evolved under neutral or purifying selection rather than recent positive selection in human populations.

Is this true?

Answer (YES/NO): NO